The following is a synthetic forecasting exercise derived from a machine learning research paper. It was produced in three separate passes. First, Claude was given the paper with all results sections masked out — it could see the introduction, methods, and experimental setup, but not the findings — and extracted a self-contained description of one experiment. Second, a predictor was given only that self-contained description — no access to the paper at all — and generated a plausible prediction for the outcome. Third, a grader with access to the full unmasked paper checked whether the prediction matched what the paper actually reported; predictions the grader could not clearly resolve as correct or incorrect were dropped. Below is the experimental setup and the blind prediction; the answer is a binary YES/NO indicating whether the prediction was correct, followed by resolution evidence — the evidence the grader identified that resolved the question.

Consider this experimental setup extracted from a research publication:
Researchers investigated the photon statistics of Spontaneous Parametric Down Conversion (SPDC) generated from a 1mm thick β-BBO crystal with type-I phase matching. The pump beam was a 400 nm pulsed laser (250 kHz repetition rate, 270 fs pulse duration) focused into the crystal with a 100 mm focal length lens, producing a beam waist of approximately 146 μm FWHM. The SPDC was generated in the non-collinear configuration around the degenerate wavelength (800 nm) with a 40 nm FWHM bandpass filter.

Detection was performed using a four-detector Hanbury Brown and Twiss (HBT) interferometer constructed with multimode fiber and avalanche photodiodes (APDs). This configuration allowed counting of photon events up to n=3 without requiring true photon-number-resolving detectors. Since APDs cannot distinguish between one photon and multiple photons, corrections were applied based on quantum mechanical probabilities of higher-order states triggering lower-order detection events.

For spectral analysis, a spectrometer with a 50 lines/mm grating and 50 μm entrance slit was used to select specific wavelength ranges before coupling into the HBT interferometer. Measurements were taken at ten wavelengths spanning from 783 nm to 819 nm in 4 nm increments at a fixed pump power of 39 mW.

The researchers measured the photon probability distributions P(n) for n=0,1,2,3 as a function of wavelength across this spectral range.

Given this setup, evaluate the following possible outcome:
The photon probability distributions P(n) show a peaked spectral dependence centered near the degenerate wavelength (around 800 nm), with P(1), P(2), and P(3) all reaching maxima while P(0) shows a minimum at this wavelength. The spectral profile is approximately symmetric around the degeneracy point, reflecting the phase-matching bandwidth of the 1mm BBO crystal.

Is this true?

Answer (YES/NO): NO